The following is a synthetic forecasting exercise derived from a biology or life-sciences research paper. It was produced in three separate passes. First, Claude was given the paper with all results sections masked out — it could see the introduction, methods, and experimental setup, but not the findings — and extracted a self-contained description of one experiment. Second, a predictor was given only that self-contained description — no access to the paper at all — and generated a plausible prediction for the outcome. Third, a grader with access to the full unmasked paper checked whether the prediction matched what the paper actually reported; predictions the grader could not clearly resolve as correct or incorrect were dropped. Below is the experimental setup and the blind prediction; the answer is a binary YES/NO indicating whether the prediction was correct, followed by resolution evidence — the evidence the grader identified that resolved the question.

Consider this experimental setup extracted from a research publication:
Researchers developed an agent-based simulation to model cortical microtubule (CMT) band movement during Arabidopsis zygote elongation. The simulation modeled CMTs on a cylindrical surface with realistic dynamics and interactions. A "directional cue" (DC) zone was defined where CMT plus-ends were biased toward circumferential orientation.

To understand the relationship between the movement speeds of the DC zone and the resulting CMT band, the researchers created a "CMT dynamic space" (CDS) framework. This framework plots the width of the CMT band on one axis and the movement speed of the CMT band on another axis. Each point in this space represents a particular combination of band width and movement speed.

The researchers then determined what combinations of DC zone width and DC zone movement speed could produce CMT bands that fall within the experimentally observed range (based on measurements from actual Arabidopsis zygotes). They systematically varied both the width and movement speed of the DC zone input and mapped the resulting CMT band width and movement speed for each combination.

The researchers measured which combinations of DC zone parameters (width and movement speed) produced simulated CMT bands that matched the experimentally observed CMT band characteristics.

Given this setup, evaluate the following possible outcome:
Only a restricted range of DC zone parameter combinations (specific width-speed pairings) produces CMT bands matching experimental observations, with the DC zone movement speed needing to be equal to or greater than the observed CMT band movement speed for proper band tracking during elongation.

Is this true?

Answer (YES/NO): NO